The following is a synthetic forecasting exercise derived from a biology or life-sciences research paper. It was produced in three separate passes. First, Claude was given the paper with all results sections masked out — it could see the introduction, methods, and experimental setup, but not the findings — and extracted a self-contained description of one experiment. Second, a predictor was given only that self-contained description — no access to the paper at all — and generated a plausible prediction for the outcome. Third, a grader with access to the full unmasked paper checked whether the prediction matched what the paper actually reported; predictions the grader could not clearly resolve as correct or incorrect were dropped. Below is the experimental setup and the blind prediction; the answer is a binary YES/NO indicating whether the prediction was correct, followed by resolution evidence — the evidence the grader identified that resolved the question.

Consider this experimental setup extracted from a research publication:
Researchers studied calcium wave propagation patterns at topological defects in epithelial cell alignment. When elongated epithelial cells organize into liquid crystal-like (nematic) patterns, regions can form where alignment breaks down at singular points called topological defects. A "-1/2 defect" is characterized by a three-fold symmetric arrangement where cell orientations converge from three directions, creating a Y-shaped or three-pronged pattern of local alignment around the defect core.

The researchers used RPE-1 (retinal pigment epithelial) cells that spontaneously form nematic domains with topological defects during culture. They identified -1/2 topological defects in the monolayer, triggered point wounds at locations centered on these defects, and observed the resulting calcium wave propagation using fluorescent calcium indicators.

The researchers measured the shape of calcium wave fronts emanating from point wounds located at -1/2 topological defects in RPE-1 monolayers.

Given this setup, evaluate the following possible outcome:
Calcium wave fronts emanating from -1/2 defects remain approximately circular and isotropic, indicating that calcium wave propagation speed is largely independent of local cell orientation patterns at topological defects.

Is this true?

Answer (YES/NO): NO